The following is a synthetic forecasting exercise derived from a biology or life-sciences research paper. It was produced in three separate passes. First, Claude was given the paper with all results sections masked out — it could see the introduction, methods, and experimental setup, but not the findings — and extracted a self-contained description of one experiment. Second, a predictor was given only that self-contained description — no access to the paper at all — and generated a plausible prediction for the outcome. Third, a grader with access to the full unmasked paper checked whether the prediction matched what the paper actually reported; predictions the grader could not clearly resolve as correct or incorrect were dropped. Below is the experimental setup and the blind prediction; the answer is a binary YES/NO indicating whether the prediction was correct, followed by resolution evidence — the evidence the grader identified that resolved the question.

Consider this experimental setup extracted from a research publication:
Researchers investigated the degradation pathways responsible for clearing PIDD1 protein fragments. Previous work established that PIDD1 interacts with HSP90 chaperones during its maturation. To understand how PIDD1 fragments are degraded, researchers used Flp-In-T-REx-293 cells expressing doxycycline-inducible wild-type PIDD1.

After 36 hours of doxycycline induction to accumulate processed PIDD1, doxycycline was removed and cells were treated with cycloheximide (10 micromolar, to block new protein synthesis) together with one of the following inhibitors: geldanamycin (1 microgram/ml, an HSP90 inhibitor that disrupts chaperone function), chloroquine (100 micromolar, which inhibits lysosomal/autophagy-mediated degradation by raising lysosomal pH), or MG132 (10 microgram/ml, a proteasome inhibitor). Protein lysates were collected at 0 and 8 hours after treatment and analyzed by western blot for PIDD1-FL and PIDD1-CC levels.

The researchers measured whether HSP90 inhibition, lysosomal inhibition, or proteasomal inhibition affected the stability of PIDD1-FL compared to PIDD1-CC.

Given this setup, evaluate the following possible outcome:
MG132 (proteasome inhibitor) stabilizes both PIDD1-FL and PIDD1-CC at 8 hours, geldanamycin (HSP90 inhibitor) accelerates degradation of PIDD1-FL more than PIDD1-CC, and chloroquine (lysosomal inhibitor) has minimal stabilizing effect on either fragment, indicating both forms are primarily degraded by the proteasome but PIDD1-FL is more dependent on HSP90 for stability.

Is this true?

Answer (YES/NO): NO